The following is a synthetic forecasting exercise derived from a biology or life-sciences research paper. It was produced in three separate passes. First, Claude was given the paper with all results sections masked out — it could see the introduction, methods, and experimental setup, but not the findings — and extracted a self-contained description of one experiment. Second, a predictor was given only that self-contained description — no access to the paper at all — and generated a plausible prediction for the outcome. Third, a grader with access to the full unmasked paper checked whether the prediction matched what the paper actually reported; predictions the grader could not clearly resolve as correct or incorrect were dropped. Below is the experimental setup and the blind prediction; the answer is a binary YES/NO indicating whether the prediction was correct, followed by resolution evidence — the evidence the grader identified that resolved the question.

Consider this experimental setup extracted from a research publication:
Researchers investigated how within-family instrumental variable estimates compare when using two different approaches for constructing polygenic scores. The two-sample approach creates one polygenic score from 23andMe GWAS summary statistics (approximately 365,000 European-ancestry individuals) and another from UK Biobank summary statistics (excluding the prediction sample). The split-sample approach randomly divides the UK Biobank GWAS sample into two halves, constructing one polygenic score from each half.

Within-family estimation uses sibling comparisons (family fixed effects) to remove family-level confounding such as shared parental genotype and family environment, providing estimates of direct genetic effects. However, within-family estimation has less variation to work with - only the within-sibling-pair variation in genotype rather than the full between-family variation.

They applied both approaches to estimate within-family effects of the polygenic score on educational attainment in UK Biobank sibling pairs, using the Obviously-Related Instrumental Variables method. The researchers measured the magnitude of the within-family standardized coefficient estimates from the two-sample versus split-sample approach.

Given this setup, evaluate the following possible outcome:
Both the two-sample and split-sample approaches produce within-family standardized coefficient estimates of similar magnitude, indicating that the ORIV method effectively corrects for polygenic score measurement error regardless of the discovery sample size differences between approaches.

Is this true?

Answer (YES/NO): YES